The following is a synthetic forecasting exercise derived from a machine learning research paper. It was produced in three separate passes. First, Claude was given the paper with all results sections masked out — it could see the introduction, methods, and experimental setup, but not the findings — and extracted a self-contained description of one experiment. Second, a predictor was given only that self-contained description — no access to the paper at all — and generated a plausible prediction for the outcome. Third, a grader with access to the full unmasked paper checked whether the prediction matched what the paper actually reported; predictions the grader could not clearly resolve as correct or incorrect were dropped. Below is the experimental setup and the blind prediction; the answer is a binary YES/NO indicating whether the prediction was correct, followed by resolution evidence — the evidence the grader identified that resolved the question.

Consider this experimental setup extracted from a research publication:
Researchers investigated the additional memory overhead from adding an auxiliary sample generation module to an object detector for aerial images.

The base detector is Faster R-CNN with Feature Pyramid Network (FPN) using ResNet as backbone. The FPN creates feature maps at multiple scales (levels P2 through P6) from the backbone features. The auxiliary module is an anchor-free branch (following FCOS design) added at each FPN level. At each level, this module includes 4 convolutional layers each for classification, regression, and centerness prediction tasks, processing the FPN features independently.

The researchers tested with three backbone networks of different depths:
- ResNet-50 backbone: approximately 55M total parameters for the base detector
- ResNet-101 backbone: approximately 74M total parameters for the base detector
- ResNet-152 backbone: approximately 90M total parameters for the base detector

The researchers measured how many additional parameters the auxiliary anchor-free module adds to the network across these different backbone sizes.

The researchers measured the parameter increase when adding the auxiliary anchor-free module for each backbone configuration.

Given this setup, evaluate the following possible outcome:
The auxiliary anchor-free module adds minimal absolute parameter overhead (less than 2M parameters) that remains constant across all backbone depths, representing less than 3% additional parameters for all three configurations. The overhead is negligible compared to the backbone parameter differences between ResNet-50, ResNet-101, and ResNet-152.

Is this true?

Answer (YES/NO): NO